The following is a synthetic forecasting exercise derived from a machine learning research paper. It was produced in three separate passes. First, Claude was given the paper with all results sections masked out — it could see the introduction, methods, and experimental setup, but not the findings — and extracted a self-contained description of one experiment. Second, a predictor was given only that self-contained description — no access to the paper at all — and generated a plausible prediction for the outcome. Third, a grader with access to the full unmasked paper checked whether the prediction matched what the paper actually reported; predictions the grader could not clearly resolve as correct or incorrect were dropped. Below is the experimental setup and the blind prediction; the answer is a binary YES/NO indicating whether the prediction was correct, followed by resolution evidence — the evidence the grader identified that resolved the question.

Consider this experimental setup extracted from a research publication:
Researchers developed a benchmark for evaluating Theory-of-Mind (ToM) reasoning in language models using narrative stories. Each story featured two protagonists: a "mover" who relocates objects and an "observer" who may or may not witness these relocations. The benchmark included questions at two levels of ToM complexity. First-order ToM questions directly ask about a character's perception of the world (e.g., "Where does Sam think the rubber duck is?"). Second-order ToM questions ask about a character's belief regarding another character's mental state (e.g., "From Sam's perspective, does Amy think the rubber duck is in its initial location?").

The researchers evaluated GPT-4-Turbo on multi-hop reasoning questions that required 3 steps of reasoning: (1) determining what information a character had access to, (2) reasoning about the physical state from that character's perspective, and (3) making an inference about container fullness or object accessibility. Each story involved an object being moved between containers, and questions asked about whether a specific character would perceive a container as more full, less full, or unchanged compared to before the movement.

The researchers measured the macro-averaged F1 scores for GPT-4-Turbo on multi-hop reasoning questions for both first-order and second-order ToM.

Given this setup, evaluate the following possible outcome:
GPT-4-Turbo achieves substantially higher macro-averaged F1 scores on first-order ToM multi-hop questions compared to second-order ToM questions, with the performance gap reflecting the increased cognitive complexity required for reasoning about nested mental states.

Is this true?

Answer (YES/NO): NO